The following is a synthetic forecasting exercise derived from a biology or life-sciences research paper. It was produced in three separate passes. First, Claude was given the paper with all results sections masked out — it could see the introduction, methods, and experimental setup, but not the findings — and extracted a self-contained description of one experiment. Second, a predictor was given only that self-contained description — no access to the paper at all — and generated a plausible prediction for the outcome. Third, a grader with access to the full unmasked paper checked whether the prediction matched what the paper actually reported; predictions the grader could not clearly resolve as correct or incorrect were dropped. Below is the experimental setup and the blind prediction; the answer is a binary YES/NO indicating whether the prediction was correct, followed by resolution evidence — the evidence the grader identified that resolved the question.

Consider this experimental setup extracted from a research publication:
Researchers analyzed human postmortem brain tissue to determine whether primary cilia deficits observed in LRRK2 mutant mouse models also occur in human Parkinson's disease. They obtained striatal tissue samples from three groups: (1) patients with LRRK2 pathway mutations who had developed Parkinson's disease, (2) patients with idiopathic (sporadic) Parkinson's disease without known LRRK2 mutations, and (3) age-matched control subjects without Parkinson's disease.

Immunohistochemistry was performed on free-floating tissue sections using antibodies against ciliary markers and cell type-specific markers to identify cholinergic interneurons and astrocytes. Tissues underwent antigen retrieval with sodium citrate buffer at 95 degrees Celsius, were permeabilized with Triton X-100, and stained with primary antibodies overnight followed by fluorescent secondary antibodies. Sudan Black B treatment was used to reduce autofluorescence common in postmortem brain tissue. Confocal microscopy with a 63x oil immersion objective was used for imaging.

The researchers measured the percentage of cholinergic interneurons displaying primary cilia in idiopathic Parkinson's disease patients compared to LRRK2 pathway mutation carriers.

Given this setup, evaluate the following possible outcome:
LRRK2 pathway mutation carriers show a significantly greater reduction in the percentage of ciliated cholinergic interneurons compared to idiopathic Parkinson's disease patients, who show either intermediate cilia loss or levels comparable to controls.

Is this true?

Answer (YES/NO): NO